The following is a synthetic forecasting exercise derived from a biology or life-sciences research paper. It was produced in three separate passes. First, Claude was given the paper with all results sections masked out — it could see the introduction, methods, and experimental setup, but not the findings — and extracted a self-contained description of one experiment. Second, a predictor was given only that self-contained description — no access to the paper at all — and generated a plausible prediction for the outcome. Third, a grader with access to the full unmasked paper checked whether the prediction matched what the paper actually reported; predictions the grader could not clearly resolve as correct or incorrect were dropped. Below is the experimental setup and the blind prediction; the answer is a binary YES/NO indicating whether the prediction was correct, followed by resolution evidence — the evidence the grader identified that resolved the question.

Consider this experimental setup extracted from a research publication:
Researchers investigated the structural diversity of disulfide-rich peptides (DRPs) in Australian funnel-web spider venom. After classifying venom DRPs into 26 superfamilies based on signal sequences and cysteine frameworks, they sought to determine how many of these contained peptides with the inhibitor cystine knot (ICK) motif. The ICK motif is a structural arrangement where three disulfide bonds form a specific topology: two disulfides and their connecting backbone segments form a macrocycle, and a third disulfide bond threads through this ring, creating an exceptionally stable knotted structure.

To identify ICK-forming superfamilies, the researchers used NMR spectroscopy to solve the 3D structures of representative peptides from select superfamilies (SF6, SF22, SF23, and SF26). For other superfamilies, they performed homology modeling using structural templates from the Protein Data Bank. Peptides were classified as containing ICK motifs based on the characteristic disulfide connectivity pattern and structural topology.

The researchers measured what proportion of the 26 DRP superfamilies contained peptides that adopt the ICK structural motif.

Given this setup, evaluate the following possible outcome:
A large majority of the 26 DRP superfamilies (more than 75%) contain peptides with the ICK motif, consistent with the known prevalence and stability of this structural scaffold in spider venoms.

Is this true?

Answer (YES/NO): NO